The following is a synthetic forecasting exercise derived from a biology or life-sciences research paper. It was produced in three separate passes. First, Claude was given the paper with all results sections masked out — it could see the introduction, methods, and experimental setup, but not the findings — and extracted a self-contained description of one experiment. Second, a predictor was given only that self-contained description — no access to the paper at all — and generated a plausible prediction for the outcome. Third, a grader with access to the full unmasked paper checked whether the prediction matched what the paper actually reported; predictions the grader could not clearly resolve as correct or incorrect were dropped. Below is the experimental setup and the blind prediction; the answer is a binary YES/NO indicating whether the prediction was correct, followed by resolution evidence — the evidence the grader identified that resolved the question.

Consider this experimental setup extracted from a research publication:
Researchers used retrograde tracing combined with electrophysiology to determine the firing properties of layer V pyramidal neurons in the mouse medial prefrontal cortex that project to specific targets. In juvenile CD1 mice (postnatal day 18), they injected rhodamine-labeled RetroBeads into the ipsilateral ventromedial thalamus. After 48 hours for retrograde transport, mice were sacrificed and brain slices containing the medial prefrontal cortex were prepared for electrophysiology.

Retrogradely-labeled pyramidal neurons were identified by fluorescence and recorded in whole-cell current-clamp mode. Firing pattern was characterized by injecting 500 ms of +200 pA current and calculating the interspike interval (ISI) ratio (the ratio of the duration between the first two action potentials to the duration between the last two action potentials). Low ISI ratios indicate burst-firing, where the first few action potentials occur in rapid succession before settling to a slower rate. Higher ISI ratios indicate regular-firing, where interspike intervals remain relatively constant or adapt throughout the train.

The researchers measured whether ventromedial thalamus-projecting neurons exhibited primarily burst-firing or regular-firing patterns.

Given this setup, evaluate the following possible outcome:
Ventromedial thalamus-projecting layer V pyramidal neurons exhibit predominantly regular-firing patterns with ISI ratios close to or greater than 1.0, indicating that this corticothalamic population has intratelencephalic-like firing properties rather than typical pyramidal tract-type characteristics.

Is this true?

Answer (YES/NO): NO